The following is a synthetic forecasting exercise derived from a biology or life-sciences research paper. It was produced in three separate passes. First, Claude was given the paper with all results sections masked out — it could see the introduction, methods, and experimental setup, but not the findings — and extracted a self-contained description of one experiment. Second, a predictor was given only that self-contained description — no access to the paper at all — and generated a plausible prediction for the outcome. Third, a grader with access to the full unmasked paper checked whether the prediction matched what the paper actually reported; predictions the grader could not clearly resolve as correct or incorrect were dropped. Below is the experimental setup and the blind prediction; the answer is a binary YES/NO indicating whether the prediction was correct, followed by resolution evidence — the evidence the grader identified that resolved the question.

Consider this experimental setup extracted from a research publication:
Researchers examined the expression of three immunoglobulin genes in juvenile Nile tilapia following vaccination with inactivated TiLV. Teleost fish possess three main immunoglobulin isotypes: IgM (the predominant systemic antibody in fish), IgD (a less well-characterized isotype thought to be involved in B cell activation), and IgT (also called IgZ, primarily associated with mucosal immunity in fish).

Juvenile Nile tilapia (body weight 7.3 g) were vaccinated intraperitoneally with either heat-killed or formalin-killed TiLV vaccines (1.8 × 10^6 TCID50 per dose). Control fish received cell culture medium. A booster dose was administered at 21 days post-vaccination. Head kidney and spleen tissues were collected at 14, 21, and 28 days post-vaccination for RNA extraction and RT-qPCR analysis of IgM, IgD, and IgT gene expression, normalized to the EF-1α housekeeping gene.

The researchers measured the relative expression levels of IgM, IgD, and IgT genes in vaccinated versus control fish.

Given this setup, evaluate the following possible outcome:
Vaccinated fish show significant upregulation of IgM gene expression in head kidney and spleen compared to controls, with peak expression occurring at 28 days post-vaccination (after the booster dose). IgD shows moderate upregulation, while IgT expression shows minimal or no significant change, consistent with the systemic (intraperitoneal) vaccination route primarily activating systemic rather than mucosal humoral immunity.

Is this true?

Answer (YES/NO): NO